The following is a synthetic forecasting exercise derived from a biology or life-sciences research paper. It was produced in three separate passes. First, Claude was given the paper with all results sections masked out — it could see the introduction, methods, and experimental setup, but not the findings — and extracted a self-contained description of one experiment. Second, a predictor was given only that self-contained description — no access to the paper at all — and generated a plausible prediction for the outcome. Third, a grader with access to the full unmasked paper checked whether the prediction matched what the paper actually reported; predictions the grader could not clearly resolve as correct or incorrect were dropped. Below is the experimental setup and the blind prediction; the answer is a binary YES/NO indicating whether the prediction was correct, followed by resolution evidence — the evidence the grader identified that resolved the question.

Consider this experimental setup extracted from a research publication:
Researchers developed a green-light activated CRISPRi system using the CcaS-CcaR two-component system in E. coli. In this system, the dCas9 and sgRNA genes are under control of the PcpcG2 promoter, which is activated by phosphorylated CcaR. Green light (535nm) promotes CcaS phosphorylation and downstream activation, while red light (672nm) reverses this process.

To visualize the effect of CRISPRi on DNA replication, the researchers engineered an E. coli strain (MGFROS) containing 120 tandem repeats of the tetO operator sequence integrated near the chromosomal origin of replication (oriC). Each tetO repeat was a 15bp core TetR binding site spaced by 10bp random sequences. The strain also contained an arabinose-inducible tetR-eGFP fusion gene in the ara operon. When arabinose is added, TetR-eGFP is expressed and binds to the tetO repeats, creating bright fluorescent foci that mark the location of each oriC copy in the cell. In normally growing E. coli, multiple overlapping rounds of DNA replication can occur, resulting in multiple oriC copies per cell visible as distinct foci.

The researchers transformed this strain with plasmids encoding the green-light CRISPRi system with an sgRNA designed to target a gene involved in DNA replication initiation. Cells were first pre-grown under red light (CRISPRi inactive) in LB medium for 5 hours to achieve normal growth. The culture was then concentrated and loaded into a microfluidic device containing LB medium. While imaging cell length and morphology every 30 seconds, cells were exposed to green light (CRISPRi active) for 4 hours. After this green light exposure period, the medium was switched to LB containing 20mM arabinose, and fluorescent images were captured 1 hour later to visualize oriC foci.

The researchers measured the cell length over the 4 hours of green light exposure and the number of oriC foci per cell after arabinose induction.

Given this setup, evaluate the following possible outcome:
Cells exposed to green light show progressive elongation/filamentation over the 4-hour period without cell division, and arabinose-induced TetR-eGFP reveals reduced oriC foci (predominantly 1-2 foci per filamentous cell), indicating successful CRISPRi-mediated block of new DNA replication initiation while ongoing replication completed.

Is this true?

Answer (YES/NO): NO